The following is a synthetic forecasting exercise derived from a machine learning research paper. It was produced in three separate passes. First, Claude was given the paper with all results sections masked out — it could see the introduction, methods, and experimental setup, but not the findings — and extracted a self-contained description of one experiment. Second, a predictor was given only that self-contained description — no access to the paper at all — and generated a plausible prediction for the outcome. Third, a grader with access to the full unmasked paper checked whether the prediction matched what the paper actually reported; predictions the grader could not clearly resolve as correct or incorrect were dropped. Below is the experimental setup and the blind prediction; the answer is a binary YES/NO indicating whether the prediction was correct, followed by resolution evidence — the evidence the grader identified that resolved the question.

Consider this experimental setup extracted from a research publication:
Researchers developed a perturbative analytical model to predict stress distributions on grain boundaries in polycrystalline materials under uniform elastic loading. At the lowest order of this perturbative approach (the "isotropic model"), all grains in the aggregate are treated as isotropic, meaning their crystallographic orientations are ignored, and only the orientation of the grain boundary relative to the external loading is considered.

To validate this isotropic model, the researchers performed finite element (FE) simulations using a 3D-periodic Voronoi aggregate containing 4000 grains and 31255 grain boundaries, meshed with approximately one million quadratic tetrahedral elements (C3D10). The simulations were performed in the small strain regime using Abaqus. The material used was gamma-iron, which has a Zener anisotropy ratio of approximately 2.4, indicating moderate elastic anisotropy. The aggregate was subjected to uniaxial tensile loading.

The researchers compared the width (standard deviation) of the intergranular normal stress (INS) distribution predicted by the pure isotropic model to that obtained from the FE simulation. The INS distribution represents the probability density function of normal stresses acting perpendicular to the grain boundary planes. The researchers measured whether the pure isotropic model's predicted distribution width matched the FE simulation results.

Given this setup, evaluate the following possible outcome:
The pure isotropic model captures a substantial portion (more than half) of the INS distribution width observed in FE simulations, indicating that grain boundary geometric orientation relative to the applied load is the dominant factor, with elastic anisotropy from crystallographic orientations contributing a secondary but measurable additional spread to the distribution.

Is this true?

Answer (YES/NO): YES